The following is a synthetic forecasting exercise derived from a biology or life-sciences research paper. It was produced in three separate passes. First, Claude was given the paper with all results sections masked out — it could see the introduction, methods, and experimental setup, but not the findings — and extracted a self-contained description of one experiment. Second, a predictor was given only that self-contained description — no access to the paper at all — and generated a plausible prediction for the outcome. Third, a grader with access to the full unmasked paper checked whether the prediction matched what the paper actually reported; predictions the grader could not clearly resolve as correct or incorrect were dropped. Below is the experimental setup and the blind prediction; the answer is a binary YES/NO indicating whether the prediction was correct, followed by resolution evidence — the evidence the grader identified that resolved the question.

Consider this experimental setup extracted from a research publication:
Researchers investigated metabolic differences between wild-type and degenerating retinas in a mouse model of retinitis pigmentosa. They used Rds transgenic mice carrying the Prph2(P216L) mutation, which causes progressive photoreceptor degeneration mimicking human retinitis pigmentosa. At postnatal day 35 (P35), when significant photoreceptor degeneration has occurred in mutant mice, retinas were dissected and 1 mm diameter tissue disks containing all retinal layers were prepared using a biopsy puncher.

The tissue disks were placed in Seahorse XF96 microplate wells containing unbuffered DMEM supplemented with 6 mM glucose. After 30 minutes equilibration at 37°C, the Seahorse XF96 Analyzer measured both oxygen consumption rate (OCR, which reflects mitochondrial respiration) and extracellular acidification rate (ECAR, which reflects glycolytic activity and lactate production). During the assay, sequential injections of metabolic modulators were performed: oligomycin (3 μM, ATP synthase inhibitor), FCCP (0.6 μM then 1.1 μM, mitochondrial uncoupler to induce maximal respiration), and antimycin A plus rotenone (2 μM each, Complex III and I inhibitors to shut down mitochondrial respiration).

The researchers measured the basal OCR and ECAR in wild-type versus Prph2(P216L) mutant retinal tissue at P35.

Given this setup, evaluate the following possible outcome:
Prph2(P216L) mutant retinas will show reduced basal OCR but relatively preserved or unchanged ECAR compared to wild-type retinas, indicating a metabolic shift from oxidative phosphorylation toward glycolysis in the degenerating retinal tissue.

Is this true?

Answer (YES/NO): NO